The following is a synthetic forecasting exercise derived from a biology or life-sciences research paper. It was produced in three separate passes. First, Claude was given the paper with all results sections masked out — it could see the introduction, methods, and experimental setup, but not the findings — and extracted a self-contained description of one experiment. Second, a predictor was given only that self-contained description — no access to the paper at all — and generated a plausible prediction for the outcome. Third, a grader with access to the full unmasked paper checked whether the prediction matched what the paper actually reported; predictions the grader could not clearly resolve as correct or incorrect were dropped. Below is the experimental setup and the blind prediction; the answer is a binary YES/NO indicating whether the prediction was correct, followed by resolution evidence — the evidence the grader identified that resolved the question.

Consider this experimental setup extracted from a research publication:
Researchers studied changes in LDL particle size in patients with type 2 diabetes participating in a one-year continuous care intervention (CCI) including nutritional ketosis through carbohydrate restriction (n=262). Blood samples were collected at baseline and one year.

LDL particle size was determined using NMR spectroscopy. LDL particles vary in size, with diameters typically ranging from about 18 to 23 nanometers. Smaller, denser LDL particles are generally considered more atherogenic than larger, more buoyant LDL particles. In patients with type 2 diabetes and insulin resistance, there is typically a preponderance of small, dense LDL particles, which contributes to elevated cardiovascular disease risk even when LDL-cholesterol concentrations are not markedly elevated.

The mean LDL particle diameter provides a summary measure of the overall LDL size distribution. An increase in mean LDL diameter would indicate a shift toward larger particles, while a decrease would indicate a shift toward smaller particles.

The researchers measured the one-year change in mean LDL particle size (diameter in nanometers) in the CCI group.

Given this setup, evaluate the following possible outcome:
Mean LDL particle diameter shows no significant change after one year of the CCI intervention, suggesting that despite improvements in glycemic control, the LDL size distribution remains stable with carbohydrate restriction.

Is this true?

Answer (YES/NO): NO